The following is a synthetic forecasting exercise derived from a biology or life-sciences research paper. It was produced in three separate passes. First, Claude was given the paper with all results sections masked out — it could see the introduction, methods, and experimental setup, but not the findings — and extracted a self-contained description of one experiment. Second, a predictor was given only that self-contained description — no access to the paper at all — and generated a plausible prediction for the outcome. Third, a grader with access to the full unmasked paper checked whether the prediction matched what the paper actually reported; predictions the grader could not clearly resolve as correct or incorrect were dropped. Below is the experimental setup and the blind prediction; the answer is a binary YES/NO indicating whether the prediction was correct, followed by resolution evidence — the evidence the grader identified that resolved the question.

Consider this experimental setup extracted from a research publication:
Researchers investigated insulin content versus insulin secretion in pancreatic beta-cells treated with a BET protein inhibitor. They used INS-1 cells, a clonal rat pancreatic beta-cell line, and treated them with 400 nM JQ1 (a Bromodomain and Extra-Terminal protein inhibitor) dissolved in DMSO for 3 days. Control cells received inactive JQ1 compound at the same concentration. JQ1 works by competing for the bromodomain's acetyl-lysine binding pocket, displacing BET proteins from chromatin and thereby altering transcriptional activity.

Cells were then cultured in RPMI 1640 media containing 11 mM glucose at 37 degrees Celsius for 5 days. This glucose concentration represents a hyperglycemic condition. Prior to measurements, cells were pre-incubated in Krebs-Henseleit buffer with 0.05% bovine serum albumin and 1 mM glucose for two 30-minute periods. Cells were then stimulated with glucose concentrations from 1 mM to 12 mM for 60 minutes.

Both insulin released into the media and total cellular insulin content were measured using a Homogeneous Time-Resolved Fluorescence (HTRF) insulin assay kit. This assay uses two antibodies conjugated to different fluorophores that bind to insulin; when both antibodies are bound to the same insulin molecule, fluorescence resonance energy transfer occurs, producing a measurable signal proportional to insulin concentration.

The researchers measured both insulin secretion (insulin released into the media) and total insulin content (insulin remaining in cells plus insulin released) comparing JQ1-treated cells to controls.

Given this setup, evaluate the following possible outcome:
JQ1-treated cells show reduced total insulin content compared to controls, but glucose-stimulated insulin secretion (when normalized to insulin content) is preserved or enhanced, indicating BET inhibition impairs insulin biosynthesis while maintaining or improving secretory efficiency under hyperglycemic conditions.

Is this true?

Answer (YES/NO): NO